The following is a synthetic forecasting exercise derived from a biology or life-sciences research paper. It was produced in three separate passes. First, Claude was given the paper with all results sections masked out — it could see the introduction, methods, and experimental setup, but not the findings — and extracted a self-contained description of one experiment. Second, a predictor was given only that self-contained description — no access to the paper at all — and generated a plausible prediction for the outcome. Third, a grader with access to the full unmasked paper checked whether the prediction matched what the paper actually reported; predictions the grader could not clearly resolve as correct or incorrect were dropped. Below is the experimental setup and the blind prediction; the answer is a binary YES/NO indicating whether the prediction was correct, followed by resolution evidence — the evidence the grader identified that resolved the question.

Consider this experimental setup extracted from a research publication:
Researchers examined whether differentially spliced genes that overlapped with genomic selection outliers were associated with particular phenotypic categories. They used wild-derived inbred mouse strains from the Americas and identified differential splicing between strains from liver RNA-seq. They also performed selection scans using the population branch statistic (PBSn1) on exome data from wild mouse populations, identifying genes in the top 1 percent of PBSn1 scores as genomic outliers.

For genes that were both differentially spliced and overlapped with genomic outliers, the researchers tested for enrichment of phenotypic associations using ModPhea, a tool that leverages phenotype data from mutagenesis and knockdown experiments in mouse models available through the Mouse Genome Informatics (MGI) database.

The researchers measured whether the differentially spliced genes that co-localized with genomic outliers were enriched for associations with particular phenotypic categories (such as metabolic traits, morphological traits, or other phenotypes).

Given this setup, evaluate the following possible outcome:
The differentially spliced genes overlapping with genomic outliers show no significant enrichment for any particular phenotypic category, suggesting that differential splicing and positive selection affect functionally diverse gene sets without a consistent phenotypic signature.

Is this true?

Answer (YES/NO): NO